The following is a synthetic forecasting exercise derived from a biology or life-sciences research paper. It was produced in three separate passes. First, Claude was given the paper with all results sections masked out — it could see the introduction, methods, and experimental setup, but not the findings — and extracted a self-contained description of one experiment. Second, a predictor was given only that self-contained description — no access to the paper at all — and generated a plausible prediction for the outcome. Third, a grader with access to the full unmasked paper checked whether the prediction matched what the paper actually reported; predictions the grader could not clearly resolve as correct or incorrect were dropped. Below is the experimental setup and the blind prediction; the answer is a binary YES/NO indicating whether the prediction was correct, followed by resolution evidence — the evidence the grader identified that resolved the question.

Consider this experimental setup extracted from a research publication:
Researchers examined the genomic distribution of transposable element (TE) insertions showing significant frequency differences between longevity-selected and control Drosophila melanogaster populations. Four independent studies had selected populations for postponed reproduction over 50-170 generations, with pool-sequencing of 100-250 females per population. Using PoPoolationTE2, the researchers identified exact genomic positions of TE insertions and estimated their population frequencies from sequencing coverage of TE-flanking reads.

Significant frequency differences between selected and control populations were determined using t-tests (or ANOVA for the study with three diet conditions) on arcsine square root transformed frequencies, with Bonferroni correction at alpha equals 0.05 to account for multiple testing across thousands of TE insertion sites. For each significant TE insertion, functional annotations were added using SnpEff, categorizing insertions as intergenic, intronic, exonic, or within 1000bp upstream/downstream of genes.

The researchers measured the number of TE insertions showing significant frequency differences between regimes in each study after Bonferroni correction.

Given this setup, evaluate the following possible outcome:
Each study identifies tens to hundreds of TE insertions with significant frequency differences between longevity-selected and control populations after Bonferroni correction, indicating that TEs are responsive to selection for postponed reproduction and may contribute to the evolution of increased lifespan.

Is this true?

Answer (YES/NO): NO